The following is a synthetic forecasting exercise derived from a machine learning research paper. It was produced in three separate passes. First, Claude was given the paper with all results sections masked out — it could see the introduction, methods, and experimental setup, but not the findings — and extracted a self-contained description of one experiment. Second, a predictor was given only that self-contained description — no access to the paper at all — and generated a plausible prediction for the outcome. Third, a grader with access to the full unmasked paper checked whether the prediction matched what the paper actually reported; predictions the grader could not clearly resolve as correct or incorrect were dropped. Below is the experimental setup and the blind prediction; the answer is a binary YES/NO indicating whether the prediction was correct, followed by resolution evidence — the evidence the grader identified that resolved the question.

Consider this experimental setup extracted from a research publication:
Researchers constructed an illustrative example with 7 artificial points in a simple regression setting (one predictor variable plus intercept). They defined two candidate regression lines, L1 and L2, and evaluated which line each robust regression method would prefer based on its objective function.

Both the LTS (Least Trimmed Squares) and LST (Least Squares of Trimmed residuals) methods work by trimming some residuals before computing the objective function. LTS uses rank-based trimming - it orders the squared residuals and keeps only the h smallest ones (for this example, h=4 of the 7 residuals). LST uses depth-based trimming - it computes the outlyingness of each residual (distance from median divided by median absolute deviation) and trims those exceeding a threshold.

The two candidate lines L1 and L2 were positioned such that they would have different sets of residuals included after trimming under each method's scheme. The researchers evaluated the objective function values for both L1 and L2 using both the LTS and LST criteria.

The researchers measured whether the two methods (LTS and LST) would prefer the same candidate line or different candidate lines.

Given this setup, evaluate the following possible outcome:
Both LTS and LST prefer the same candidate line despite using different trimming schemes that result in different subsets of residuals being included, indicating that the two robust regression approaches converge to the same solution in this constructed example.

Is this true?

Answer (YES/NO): NO